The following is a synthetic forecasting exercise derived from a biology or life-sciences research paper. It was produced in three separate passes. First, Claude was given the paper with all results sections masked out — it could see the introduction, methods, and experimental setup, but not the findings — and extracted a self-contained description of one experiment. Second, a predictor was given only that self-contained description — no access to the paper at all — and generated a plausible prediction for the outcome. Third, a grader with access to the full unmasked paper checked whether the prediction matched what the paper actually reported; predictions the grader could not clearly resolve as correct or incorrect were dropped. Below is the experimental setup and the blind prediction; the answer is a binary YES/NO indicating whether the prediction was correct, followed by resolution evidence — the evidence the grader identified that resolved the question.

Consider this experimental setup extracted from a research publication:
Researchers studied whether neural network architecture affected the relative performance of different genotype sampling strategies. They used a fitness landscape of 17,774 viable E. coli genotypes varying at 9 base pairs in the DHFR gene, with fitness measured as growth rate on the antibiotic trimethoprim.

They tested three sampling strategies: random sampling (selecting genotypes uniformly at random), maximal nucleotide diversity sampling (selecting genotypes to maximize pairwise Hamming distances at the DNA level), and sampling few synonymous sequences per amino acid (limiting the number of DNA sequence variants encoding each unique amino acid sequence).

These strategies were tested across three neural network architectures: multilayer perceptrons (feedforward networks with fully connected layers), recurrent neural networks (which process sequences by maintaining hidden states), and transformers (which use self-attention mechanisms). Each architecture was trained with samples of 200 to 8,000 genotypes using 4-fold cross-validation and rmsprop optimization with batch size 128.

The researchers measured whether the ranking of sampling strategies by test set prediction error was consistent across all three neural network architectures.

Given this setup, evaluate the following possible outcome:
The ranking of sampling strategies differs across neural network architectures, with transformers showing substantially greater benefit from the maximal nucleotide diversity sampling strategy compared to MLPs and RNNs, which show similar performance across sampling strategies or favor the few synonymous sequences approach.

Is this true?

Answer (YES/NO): NO